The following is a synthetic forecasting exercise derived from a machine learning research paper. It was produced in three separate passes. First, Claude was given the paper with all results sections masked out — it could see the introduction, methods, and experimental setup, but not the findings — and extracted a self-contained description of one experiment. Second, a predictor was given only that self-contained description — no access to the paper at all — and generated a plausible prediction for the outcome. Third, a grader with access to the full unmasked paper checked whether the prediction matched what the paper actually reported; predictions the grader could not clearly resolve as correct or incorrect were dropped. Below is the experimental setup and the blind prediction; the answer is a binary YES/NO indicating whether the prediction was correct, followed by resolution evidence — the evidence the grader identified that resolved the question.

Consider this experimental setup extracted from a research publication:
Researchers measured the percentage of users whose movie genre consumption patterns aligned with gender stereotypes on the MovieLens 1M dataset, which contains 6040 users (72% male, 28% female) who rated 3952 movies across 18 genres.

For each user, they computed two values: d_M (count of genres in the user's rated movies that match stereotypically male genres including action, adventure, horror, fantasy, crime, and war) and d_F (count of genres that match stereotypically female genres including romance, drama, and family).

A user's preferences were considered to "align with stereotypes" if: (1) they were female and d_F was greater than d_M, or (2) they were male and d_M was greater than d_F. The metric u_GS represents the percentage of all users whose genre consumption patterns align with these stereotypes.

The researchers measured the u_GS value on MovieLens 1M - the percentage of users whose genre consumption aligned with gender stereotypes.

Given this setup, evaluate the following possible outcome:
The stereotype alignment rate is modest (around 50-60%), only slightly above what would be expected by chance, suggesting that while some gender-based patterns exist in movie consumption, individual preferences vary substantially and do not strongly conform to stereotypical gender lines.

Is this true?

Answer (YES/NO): NO